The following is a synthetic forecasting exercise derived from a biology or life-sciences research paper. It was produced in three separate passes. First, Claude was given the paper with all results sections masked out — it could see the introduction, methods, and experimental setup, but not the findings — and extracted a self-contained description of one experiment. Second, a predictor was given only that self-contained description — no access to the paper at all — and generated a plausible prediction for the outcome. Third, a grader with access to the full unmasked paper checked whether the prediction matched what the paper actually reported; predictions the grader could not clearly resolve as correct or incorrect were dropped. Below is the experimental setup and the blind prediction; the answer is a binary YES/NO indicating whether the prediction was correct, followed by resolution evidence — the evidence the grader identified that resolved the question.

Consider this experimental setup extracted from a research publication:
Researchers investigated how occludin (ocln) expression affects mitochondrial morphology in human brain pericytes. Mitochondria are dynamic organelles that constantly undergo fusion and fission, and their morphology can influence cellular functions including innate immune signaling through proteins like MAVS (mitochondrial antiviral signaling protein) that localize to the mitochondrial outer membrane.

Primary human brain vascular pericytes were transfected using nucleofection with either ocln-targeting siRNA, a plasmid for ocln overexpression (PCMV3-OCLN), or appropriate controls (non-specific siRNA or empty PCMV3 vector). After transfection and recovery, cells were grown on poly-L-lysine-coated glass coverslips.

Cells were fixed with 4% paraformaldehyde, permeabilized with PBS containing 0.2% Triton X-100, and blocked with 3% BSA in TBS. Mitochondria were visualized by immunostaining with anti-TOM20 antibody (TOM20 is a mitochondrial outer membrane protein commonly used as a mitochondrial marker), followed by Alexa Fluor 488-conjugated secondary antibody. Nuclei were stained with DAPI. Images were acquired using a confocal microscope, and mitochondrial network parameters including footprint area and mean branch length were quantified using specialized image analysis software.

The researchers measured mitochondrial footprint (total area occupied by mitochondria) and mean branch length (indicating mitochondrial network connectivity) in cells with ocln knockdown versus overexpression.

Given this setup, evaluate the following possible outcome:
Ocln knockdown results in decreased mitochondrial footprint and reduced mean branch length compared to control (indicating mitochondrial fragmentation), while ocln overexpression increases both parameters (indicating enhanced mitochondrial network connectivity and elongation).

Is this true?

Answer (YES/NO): NO